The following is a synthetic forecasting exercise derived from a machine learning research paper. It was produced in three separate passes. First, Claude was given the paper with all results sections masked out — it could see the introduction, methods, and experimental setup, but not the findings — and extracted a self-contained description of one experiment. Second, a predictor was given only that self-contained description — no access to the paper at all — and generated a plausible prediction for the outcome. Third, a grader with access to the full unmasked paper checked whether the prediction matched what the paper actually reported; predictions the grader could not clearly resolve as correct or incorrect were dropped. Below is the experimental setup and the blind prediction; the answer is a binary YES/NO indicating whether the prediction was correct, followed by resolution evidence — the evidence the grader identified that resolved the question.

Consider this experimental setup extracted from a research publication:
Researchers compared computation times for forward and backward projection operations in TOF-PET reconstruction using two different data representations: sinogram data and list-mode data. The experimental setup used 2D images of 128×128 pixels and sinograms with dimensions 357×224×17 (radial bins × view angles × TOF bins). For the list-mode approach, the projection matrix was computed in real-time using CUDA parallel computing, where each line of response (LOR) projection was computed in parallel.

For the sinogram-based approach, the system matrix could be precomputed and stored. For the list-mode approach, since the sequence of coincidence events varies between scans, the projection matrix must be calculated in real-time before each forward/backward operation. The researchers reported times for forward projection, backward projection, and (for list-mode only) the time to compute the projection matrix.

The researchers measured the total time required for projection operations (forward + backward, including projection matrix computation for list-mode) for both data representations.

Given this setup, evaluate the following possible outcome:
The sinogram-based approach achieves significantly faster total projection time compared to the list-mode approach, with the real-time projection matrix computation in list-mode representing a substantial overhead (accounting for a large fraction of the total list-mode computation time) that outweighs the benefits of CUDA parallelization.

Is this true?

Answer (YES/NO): NO